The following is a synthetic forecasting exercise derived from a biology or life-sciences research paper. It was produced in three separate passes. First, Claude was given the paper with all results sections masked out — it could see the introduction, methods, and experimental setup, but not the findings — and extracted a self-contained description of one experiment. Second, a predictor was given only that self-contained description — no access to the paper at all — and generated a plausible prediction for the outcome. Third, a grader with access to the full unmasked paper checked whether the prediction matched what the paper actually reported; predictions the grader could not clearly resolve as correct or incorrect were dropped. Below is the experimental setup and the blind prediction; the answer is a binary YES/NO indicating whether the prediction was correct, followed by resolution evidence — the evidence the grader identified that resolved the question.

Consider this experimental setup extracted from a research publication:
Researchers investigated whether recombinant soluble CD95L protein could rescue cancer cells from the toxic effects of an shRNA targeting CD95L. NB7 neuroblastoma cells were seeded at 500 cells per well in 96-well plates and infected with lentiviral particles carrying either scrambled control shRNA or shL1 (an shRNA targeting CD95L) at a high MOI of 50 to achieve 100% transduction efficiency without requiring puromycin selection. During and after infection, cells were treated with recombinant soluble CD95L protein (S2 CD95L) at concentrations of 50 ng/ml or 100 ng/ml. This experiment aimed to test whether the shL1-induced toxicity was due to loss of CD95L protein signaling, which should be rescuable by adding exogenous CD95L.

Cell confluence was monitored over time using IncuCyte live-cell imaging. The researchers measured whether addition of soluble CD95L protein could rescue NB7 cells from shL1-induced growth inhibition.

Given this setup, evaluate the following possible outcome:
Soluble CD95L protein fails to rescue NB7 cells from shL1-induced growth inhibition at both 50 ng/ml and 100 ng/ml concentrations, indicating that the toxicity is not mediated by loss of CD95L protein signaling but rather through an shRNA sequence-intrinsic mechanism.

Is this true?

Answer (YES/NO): YES